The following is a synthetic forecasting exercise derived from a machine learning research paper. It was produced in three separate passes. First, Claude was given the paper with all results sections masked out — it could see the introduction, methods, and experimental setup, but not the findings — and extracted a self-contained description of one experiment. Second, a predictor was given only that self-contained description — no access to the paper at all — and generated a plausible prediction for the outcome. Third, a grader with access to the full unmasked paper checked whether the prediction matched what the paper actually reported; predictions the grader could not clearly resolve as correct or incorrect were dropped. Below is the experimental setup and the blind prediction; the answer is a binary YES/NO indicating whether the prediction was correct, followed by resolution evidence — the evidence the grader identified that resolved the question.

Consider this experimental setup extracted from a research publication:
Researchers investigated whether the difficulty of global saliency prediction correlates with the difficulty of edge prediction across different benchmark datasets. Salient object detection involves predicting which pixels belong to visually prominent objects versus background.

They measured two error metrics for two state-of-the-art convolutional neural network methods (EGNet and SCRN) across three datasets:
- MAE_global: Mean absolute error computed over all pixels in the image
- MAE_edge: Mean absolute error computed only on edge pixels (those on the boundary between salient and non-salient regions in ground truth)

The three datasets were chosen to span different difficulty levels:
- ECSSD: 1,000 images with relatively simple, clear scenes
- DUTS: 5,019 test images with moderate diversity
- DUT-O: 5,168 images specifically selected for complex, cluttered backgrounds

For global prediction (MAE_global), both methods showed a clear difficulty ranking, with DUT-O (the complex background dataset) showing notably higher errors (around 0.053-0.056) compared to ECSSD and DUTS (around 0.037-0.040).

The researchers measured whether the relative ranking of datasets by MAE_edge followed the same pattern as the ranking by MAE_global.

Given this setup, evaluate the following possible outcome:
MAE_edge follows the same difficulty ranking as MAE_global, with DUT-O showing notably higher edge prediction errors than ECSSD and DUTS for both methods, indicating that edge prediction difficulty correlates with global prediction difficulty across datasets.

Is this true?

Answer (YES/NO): NO